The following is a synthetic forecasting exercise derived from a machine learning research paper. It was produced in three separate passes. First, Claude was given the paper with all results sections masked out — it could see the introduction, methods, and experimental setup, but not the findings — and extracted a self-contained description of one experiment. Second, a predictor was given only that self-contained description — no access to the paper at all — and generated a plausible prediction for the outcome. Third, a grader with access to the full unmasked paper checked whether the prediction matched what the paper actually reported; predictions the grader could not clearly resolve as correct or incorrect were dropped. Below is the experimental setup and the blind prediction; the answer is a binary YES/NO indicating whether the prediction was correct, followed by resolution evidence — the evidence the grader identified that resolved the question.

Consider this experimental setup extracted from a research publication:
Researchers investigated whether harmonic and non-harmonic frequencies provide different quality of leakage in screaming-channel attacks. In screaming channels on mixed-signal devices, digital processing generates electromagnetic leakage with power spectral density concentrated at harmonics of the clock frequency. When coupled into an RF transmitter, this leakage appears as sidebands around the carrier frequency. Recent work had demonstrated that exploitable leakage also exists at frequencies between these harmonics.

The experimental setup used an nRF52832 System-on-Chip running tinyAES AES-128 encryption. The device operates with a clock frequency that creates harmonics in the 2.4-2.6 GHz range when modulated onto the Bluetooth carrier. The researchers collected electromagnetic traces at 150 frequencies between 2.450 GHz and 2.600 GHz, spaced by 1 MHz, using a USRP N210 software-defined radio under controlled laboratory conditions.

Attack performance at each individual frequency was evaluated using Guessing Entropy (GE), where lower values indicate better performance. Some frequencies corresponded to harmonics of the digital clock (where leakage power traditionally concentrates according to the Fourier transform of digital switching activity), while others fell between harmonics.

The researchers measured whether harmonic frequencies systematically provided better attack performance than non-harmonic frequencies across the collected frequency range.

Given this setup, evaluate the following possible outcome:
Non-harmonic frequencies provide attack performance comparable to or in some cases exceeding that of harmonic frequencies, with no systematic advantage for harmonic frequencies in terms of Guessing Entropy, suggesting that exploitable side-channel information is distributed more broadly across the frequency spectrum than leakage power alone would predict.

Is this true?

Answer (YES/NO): YES